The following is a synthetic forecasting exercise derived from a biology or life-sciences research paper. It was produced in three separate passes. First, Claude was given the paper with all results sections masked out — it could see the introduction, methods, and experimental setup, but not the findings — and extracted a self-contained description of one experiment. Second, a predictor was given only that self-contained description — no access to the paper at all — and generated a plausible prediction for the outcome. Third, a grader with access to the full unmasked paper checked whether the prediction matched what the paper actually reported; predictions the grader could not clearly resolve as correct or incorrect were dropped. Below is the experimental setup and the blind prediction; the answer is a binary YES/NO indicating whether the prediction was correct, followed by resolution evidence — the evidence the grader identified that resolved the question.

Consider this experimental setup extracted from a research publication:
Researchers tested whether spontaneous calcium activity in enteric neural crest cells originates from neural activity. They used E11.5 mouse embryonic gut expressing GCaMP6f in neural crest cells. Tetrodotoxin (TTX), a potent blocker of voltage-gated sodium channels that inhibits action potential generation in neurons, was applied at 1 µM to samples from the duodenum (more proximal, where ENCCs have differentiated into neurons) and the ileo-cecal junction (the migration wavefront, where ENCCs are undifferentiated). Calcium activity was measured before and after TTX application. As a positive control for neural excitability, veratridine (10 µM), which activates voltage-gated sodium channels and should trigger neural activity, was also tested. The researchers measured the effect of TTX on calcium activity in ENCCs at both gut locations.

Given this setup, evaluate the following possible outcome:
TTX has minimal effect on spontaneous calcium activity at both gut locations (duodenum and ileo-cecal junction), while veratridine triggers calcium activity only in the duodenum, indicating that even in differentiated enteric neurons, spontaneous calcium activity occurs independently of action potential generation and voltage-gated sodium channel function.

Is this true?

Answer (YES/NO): YES